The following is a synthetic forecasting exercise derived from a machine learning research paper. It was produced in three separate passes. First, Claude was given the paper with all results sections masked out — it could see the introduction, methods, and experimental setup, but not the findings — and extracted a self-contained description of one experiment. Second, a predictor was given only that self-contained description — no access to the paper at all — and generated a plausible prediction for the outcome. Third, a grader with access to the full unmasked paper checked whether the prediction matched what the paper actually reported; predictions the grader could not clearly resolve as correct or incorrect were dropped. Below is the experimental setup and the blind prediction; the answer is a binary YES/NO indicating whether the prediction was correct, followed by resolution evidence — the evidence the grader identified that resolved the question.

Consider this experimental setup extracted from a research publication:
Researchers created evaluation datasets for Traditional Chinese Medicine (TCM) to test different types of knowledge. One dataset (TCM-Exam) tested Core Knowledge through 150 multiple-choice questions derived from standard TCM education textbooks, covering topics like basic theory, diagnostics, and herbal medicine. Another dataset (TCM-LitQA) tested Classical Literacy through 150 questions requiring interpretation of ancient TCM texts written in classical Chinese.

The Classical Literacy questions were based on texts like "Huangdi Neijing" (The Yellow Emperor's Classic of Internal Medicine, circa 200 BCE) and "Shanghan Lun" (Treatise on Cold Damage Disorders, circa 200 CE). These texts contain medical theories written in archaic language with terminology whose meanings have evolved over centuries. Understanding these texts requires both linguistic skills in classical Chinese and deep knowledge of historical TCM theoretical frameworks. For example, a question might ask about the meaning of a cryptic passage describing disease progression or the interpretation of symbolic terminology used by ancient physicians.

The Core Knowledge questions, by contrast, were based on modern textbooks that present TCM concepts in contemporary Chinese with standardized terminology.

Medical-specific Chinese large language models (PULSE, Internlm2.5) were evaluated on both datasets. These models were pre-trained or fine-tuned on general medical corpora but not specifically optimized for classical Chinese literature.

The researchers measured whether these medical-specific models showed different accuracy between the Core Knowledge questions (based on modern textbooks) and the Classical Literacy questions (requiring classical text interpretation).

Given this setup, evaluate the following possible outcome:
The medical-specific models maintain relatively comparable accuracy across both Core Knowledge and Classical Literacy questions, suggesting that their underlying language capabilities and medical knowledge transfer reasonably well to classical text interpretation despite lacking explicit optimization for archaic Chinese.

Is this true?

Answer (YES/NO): NO